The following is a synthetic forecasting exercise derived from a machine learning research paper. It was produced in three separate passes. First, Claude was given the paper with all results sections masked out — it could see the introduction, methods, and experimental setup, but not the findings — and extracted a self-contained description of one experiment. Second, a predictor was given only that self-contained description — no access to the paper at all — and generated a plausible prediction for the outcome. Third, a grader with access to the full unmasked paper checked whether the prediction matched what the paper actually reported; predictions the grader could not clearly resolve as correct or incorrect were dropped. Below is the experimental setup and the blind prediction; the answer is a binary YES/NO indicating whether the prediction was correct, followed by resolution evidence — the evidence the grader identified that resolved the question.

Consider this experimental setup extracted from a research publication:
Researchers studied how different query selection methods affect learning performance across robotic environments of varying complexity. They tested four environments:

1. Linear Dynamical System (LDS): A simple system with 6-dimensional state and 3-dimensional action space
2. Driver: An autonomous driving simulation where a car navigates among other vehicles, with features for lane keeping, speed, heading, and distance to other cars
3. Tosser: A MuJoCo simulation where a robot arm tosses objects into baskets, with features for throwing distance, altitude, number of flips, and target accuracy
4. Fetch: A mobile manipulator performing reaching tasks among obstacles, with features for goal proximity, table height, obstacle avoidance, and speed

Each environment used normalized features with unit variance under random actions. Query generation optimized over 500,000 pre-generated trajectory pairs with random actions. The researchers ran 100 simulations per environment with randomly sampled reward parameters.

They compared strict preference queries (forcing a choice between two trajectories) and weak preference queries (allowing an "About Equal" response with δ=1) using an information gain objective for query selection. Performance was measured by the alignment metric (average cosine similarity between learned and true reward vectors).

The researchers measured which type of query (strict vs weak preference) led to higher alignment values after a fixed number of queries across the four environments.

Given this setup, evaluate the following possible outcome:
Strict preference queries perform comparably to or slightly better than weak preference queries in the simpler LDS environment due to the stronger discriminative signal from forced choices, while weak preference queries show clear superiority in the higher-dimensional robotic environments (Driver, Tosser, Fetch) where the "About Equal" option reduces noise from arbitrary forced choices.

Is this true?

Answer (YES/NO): NO